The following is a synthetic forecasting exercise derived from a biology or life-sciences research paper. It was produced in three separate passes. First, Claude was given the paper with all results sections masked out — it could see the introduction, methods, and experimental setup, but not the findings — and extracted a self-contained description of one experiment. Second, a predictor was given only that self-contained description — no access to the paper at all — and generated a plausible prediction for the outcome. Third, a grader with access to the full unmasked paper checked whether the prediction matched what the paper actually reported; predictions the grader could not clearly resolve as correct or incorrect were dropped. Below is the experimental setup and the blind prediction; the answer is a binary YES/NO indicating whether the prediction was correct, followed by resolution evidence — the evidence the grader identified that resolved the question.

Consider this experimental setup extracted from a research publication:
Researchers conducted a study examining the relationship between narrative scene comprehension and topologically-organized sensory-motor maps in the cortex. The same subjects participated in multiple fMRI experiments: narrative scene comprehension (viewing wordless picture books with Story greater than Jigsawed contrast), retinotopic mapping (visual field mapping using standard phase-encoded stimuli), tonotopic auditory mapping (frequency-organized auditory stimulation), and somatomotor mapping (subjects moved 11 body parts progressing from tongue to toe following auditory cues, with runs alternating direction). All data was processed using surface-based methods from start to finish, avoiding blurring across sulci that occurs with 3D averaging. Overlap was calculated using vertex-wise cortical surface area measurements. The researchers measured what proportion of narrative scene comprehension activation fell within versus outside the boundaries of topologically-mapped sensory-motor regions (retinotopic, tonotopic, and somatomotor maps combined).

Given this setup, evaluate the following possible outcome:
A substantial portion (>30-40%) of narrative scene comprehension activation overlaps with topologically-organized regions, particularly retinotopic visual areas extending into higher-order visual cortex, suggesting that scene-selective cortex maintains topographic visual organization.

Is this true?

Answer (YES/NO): YES